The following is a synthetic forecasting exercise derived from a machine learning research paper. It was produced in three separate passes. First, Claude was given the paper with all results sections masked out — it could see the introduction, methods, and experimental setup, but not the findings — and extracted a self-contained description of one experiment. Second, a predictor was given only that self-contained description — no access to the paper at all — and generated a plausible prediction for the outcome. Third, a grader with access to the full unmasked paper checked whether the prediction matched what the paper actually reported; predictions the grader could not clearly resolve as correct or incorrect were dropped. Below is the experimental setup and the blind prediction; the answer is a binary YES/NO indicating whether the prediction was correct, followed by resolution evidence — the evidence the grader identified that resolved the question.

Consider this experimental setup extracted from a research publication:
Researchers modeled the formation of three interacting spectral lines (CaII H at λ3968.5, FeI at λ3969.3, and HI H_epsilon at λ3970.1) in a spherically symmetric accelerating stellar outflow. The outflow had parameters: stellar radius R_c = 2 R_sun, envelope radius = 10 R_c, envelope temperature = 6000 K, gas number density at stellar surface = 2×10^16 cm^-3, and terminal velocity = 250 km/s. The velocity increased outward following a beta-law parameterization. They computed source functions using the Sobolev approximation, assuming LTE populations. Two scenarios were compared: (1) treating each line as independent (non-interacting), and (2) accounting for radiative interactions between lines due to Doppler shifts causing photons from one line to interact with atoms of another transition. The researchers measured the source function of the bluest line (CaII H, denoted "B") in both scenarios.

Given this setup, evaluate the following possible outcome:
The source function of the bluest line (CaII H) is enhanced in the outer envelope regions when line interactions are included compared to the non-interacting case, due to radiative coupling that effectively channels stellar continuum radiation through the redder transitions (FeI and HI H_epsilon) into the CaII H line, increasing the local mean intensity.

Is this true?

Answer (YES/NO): NO